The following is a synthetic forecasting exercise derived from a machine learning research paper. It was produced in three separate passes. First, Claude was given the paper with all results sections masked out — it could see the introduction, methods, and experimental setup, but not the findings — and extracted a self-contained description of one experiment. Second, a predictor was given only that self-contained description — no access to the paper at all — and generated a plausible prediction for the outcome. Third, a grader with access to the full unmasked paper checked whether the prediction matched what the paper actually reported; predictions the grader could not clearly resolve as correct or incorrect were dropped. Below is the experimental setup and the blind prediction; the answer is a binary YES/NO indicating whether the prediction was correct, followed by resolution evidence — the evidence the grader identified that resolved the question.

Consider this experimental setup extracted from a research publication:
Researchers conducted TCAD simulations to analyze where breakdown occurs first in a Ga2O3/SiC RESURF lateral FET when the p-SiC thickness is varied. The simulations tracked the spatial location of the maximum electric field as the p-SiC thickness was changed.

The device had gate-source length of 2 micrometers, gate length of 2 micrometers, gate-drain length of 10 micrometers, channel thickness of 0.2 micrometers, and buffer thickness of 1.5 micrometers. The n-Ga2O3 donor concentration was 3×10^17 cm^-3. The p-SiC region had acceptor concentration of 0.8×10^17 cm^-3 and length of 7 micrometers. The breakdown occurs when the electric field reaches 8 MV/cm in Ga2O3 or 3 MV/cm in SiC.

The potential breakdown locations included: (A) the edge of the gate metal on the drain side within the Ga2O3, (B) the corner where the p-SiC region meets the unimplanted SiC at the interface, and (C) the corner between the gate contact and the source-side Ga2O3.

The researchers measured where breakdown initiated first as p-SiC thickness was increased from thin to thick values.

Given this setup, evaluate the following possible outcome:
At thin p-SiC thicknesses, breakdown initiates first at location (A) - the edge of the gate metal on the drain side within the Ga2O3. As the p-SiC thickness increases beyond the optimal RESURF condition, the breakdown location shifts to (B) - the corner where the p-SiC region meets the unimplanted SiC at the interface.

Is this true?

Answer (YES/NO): YES